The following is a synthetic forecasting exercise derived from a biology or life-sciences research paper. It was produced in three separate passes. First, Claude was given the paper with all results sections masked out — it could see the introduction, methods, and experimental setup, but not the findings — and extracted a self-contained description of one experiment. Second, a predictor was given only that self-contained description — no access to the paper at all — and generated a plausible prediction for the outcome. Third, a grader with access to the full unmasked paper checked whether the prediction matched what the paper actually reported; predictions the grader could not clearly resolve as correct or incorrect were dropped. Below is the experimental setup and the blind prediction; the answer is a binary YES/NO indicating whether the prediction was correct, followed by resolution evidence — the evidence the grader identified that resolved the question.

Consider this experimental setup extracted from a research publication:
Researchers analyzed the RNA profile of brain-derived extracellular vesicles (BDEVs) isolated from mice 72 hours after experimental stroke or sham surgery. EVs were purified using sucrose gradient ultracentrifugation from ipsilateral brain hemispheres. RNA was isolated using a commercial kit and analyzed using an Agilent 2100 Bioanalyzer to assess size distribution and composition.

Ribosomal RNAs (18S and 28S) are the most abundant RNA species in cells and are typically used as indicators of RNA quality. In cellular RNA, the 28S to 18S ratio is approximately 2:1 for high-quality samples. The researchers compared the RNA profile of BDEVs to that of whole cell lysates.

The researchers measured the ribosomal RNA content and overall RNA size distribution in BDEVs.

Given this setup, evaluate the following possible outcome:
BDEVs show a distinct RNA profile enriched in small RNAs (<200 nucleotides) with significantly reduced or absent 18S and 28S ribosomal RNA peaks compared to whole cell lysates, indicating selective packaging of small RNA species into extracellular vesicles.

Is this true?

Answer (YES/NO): NO